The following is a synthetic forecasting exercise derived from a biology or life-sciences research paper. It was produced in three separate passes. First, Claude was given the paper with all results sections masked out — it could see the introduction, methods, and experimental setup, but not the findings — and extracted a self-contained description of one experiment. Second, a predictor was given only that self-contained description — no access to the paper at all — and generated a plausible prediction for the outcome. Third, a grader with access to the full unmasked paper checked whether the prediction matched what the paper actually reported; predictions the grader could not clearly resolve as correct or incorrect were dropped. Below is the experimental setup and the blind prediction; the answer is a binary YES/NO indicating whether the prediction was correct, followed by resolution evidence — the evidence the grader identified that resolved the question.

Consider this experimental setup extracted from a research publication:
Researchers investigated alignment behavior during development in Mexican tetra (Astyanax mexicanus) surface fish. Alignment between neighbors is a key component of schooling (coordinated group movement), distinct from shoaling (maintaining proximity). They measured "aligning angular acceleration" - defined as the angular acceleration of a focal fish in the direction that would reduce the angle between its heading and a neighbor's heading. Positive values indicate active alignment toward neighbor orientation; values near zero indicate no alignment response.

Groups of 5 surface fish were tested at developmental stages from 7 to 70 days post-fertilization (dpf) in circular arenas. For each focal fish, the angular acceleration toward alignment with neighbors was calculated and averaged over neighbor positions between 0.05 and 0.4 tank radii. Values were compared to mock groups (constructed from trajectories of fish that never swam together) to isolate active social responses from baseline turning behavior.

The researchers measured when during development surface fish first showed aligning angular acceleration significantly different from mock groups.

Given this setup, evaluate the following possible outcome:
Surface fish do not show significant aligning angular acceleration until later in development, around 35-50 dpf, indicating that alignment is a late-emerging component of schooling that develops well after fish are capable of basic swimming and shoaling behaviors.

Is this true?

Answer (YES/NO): YES